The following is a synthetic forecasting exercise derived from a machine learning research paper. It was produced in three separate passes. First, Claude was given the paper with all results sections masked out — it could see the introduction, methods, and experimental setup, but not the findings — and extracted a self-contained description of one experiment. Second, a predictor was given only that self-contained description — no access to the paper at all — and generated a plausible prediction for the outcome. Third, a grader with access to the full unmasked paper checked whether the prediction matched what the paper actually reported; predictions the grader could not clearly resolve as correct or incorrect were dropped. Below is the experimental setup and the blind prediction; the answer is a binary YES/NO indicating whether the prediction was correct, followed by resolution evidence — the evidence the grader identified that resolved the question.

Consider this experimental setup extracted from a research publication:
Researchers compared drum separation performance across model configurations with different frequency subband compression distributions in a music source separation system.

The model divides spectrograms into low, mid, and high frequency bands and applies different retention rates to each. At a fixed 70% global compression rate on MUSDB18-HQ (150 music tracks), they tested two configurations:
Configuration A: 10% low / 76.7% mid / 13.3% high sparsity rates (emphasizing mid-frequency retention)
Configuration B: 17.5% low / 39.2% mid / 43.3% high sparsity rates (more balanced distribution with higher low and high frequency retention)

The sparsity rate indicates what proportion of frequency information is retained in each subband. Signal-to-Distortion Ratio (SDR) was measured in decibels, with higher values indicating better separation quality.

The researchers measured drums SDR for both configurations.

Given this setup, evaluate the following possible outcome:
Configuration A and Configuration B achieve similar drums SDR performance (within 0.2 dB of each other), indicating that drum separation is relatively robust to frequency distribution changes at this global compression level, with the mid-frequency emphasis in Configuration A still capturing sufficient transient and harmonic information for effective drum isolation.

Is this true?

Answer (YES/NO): NO